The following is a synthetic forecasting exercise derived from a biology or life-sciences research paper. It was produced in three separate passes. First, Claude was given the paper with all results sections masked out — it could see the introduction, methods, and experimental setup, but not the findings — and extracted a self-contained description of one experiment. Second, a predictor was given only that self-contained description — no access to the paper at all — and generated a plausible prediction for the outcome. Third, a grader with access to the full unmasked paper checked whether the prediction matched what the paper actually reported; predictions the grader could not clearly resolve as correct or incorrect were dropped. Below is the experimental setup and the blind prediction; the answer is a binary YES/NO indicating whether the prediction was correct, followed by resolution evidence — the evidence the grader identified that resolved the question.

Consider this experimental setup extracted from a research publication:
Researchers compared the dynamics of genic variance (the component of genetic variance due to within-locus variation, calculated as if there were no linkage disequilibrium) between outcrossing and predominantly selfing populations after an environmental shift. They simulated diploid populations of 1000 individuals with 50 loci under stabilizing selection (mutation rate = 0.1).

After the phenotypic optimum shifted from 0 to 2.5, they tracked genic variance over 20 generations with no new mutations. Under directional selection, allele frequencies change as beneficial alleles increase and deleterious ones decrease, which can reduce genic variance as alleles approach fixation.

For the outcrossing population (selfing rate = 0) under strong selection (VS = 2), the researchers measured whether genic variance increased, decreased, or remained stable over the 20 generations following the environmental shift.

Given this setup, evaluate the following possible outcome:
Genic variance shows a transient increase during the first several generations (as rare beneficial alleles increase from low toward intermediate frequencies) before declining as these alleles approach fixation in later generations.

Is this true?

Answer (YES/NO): NO